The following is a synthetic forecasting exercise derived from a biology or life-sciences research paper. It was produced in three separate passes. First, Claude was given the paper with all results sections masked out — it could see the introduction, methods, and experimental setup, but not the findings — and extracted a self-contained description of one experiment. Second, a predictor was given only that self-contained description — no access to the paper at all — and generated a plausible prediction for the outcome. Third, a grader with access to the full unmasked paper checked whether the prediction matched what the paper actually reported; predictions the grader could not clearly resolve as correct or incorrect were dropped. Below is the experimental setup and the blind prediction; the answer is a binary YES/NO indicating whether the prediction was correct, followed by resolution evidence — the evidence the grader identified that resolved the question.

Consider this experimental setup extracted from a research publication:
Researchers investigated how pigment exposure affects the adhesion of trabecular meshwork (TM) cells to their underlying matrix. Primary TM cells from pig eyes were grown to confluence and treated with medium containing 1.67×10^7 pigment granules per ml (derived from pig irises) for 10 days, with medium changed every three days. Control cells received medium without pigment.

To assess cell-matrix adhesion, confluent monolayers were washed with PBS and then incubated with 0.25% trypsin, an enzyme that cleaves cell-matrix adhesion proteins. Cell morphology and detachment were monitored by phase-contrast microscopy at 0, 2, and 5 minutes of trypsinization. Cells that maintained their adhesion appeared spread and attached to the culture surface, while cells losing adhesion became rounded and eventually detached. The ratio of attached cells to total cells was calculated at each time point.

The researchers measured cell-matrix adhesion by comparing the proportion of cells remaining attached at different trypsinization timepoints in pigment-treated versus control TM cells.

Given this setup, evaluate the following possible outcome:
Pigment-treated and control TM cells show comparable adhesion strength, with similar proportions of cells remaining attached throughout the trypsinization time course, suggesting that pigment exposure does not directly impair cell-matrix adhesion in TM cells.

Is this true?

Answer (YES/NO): NO